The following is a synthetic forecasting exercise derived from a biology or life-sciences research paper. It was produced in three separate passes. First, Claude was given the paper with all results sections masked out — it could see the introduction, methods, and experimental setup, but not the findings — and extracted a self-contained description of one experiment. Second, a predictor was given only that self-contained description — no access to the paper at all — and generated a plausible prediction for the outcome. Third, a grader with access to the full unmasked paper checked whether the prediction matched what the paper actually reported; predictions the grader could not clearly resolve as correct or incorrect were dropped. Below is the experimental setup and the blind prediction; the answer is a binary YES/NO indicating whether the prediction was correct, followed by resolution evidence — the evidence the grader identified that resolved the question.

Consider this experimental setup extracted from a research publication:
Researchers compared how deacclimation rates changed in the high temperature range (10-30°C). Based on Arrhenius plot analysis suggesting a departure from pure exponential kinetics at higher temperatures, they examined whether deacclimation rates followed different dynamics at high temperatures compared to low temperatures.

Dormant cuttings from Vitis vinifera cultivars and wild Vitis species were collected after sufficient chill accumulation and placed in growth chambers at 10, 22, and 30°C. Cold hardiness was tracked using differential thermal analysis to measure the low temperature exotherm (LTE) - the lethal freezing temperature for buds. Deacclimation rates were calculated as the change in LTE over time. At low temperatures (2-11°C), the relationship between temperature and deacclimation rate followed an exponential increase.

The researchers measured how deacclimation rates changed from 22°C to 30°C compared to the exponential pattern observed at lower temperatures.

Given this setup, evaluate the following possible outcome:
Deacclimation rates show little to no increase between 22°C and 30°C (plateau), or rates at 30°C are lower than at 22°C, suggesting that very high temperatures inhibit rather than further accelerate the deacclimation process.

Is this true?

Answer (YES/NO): NO